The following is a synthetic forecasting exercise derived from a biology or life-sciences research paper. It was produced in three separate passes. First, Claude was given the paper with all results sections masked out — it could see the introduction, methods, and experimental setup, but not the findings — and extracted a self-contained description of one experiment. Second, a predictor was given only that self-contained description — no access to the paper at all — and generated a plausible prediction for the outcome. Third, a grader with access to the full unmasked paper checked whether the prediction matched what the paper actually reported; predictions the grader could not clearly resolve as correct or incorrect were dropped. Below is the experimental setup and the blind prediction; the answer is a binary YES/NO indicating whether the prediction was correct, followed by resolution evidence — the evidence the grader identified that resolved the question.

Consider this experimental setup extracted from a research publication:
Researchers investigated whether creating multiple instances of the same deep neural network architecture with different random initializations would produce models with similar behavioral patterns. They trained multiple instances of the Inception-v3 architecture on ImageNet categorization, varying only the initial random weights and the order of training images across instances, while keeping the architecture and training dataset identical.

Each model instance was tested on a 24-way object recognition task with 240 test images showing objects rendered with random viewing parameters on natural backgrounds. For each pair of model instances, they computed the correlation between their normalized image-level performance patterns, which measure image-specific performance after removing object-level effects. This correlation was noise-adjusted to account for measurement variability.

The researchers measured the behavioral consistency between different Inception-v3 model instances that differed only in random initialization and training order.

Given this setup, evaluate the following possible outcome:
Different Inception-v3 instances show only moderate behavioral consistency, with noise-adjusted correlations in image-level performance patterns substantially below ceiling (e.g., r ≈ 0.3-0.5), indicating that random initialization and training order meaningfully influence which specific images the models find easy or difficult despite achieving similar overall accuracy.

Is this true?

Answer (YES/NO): NO